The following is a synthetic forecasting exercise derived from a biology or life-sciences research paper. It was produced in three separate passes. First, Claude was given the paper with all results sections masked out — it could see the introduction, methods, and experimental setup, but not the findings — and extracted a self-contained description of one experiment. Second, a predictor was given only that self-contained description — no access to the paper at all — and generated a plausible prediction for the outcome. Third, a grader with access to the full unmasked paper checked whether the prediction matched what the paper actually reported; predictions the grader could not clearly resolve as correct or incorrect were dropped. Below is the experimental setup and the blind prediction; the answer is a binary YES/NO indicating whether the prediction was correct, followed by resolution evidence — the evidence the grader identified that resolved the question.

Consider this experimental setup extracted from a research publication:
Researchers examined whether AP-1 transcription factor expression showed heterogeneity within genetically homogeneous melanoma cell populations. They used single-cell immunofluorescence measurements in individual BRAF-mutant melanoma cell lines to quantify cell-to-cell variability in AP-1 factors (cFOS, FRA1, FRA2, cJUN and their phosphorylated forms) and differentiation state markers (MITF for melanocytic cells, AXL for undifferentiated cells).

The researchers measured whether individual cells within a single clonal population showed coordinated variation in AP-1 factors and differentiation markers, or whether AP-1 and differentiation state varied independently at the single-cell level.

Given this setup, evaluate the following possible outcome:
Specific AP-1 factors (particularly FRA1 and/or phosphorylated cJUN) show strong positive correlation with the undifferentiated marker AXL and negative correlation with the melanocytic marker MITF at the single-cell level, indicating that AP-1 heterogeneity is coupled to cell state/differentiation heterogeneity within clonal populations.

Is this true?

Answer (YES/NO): NO